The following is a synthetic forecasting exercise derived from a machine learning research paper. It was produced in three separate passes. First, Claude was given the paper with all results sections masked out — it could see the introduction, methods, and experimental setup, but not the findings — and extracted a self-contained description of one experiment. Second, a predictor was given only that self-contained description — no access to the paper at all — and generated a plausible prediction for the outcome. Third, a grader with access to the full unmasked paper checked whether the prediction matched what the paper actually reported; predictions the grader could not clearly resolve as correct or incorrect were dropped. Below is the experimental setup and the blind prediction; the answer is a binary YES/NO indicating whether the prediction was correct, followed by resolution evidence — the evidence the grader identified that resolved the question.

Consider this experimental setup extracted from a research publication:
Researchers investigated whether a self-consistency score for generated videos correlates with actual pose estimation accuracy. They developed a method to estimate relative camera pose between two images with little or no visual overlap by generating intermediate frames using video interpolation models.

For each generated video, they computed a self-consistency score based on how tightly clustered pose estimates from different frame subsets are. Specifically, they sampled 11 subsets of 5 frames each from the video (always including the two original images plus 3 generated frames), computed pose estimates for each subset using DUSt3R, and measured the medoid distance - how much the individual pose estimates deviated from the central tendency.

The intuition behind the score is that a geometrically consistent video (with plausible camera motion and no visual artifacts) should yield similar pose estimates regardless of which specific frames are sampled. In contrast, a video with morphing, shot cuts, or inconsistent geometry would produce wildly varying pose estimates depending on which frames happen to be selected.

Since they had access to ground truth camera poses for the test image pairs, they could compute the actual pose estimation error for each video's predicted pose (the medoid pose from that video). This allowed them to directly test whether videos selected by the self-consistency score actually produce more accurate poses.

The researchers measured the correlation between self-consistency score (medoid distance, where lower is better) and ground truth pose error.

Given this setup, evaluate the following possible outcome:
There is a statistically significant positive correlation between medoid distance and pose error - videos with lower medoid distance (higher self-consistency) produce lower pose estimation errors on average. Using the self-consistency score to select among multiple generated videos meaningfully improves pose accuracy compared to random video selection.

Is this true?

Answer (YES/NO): YES